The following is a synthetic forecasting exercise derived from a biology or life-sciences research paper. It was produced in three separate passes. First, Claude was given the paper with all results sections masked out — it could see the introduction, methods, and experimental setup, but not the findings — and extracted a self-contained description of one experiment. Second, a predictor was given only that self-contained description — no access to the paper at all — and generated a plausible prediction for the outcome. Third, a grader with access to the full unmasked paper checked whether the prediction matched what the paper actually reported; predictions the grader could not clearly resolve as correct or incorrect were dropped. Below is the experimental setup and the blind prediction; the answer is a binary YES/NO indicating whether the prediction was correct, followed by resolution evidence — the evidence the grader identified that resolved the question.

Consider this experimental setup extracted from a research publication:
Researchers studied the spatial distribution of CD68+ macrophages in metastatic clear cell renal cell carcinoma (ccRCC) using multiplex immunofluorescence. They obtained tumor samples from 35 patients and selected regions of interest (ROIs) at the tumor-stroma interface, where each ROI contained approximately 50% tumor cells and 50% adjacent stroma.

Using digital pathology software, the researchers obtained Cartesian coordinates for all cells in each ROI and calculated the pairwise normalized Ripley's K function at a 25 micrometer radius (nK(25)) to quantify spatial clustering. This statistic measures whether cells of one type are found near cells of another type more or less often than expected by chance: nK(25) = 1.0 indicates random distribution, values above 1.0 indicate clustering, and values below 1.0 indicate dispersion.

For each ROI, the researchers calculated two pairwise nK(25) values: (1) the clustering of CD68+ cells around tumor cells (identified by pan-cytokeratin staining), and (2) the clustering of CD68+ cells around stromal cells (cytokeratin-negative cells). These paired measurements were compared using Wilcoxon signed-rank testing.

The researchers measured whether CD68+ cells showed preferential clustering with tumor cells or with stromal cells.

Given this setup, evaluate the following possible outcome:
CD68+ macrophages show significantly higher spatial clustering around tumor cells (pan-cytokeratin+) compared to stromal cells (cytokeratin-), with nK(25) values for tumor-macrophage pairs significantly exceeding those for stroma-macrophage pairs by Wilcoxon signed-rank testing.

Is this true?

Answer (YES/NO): YES